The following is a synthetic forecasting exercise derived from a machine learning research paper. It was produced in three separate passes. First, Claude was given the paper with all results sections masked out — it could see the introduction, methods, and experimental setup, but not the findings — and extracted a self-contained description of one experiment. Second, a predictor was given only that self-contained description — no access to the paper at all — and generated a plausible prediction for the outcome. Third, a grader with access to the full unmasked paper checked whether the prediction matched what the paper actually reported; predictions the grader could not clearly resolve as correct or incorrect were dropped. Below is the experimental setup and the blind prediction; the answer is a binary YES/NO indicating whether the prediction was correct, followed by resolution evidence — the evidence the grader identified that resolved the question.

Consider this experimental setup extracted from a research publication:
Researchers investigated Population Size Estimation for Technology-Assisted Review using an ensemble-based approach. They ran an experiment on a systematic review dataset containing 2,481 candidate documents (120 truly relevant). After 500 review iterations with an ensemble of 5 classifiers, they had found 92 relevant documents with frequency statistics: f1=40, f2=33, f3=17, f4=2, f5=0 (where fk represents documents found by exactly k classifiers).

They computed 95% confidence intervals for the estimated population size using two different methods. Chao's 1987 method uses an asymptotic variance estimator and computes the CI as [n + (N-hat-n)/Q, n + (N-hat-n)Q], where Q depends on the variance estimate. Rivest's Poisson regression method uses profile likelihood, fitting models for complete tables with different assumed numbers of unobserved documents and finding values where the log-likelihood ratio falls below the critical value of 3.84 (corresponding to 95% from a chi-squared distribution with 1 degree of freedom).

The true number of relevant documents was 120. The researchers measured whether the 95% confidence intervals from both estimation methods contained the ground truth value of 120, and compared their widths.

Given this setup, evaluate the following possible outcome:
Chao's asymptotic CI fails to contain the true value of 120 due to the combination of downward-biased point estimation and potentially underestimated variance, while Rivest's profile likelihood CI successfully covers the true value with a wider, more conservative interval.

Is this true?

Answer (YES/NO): NO